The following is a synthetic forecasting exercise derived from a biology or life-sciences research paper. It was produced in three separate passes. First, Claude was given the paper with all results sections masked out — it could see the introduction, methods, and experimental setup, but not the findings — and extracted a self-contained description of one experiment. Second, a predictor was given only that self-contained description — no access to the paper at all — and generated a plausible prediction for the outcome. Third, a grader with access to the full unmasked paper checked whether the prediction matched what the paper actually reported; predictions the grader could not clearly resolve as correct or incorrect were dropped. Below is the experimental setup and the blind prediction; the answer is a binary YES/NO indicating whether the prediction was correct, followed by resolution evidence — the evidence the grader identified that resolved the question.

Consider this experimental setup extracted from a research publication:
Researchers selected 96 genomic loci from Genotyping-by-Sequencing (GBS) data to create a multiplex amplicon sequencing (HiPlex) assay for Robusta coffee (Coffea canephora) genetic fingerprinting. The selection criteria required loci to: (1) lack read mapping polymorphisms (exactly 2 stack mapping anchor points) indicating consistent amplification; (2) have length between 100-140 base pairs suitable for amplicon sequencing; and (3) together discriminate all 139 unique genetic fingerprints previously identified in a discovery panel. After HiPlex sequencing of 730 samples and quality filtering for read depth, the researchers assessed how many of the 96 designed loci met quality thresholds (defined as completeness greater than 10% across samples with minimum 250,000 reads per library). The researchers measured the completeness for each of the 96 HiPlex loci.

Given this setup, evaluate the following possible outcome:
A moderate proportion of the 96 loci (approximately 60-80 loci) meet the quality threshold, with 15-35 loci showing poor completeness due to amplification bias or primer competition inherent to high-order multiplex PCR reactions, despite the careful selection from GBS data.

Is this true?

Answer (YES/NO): NO